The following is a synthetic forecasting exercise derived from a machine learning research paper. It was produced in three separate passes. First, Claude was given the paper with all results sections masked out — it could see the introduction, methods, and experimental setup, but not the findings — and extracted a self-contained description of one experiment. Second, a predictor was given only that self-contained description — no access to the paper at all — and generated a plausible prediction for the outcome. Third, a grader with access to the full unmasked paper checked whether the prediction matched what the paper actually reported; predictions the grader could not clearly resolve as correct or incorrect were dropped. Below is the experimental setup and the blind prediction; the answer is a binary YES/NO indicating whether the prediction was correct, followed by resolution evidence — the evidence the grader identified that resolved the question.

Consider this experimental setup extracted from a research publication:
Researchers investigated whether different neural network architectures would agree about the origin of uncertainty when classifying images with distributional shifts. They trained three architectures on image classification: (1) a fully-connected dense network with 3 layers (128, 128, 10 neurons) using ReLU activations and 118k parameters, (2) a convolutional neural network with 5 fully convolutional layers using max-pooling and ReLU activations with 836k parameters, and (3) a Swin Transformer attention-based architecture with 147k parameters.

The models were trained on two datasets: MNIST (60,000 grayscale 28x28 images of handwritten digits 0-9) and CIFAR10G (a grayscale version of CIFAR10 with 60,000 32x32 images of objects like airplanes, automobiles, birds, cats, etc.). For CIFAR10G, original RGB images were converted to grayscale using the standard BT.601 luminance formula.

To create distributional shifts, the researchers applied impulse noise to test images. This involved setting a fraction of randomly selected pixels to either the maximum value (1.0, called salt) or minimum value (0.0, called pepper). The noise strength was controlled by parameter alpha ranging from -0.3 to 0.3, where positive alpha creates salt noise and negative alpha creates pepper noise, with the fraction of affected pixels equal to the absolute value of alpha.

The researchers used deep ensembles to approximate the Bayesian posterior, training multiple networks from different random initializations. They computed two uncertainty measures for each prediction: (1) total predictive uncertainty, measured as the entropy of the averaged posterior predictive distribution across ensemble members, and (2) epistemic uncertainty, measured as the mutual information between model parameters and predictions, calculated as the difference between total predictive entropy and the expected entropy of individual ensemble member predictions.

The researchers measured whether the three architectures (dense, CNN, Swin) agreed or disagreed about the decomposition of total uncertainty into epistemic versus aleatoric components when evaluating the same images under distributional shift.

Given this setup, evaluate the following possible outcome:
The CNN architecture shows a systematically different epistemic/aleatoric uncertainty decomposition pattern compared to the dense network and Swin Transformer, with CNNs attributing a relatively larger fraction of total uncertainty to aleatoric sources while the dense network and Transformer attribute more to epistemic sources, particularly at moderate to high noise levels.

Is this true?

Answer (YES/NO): NO